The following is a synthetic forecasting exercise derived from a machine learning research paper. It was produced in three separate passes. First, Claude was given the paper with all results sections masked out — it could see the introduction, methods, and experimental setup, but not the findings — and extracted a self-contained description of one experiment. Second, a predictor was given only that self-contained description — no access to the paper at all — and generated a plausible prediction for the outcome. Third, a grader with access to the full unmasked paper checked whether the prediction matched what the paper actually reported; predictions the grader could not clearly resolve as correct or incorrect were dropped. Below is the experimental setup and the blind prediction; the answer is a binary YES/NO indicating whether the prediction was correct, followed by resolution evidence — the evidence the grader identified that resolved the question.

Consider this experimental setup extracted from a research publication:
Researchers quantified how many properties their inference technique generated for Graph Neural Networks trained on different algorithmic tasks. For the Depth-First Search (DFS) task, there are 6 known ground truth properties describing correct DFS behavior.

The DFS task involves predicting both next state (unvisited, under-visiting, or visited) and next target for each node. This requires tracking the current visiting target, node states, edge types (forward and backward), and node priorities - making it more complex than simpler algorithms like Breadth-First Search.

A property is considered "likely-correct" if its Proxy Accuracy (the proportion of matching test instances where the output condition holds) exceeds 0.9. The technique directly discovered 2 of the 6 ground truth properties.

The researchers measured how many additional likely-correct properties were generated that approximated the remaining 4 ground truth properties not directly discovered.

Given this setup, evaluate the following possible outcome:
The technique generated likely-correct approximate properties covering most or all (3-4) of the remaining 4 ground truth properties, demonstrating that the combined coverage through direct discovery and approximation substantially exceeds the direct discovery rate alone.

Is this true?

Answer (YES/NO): YES